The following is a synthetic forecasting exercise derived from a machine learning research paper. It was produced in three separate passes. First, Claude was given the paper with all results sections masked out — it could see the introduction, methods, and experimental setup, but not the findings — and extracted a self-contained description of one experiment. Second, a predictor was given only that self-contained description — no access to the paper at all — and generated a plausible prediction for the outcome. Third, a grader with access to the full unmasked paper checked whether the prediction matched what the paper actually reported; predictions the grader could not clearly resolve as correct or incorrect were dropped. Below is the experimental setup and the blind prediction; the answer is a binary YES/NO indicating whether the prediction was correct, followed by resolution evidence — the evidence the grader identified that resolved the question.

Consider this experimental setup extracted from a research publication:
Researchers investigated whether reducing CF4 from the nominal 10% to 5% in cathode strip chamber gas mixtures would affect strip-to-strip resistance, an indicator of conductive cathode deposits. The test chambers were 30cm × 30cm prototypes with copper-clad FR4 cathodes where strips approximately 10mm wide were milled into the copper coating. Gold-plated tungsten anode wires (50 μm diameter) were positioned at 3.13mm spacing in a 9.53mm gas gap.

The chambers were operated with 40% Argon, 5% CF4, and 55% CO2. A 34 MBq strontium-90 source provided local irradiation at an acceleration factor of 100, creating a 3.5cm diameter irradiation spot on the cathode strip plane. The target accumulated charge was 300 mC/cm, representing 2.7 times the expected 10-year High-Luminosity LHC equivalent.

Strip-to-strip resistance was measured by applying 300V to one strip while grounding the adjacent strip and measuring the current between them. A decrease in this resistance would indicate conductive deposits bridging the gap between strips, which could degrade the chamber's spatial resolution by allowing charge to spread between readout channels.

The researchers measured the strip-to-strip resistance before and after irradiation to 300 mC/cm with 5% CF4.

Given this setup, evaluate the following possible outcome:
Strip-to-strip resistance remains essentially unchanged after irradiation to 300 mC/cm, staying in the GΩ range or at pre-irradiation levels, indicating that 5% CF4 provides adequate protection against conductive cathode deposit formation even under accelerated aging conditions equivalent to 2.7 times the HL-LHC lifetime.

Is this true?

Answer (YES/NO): YES